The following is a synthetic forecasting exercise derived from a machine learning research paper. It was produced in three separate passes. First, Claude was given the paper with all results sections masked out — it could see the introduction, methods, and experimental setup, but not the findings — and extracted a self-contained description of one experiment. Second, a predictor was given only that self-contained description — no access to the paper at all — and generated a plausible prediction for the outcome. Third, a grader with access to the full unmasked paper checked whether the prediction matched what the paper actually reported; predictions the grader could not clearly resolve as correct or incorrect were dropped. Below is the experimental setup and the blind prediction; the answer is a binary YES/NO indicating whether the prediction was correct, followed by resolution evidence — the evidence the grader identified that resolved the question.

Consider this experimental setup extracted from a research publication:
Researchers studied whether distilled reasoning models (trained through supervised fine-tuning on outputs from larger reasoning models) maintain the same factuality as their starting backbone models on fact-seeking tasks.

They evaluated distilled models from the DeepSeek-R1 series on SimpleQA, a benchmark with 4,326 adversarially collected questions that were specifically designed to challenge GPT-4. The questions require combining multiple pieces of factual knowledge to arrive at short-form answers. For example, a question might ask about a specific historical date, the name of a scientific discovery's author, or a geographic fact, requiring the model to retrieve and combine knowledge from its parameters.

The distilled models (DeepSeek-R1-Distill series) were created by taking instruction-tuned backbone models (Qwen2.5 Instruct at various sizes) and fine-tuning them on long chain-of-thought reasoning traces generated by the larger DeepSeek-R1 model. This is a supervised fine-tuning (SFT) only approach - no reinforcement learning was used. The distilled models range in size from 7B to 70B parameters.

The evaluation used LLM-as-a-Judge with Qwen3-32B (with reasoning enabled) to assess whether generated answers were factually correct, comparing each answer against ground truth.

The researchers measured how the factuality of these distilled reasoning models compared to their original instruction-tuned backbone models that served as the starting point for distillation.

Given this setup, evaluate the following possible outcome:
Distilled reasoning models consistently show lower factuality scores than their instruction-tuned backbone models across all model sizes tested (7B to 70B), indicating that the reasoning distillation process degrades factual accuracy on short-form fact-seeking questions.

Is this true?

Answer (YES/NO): YES